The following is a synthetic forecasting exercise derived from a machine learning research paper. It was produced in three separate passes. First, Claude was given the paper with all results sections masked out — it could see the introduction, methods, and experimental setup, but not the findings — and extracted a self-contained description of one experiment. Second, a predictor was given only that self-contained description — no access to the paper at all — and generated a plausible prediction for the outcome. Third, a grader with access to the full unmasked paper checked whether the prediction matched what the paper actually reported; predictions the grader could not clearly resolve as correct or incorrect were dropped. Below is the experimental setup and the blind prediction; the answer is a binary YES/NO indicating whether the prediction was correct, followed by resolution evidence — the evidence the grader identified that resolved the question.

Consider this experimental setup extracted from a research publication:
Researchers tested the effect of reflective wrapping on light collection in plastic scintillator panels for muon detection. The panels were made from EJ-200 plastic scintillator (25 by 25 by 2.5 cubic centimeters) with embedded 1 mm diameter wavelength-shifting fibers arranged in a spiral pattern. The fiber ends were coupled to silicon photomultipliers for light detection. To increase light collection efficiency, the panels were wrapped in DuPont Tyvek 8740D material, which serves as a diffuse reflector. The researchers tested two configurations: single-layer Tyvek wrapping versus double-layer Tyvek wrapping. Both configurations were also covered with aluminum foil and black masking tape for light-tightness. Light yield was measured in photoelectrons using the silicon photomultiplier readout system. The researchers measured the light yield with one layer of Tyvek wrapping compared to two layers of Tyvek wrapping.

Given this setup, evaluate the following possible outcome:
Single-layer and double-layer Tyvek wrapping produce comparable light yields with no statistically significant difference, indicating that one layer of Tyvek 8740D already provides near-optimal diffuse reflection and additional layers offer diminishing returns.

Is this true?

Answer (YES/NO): NO